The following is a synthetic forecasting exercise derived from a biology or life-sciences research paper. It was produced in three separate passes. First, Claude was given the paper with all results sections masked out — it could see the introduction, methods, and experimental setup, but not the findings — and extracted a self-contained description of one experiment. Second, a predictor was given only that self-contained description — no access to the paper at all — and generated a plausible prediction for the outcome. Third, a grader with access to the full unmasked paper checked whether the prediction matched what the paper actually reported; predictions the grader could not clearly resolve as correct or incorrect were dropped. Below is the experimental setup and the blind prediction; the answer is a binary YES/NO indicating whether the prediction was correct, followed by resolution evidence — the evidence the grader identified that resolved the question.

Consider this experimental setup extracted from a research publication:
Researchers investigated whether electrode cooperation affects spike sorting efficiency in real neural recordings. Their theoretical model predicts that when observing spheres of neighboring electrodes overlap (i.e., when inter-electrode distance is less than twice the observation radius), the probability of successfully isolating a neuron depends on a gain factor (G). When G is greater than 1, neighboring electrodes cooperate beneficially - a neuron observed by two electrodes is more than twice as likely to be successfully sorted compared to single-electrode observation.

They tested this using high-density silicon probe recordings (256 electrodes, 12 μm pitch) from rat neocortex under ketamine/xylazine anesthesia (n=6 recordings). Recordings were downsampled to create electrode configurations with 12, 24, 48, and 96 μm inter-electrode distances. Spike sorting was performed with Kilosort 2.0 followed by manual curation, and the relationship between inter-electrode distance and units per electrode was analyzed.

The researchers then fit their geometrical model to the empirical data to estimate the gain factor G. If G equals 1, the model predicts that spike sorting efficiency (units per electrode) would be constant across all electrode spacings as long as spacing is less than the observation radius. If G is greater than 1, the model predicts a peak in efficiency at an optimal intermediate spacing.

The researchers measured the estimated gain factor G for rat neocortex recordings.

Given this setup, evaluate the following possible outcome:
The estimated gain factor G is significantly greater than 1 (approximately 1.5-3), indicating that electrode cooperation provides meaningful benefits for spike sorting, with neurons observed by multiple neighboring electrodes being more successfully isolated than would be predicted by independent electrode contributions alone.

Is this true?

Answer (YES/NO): YES